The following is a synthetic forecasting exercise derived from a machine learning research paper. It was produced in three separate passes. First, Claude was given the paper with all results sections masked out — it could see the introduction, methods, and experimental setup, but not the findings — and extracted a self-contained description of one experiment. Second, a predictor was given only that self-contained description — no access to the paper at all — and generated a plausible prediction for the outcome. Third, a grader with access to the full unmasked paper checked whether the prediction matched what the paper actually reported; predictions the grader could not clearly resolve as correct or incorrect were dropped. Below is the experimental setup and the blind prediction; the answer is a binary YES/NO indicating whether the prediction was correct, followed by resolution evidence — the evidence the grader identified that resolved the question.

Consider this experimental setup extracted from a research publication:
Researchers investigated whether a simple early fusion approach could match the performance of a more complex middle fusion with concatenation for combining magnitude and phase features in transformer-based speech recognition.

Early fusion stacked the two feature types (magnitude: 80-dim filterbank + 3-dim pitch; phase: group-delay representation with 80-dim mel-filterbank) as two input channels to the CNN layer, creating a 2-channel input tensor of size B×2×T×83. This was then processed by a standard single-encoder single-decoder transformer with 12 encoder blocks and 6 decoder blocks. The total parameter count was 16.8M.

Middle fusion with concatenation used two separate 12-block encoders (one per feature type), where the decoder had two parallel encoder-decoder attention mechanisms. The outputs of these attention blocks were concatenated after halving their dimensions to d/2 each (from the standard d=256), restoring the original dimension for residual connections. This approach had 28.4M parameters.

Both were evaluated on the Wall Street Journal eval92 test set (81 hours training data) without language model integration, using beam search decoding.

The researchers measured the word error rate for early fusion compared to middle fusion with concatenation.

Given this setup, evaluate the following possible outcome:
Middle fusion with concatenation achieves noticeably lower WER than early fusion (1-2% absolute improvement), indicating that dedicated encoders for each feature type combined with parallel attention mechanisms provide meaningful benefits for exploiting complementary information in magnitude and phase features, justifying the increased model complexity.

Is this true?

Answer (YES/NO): NO